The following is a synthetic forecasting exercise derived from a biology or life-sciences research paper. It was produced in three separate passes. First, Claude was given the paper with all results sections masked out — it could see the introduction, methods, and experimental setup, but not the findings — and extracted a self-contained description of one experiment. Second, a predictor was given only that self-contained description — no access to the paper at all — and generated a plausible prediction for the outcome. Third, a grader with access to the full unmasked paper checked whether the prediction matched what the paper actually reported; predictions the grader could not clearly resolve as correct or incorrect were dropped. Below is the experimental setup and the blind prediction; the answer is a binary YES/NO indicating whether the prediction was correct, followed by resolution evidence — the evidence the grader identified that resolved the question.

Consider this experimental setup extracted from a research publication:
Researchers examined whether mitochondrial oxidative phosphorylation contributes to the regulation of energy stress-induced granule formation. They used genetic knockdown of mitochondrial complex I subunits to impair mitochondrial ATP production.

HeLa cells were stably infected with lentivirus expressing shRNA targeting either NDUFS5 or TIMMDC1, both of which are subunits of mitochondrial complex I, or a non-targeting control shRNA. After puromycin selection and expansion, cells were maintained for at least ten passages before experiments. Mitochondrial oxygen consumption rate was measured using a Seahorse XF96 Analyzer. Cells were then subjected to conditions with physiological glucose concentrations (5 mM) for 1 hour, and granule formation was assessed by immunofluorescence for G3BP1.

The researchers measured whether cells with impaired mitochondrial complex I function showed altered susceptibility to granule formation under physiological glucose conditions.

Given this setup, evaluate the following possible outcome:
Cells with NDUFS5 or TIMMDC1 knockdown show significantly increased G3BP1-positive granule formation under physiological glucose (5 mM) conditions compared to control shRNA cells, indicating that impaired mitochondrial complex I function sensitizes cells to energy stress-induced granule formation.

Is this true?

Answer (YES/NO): NO